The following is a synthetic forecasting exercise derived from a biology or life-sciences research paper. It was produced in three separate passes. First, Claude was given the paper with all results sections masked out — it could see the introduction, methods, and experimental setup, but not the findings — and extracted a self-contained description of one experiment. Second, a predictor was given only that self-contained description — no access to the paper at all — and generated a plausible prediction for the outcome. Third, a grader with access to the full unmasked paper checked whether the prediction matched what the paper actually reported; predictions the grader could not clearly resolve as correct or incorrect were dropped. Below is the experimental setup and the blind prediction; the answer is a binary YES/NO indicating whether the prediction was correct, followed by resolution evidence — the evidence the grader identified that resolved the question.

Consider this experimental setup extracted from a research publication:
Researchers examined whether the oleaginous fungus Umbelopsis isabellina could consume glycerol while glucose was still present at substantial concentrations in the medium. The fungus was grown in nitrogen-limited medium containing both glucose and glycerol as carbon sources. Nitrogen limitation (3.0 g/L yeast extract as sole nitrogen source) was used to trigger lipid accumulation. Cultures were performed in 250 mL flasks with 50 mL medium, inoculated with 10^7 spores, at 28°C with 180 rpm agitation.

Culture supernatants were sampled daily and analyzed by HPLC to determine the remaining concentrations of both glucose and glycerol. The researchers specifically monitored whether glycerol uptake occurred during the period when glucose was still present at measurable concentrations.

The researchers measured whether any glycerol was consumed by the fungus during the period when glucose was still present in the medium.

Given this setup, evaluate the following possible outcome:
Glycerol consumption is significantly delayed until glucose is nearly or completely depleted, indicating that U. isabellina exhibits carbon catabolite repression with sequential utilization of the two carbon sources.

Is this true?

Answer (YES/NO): NO